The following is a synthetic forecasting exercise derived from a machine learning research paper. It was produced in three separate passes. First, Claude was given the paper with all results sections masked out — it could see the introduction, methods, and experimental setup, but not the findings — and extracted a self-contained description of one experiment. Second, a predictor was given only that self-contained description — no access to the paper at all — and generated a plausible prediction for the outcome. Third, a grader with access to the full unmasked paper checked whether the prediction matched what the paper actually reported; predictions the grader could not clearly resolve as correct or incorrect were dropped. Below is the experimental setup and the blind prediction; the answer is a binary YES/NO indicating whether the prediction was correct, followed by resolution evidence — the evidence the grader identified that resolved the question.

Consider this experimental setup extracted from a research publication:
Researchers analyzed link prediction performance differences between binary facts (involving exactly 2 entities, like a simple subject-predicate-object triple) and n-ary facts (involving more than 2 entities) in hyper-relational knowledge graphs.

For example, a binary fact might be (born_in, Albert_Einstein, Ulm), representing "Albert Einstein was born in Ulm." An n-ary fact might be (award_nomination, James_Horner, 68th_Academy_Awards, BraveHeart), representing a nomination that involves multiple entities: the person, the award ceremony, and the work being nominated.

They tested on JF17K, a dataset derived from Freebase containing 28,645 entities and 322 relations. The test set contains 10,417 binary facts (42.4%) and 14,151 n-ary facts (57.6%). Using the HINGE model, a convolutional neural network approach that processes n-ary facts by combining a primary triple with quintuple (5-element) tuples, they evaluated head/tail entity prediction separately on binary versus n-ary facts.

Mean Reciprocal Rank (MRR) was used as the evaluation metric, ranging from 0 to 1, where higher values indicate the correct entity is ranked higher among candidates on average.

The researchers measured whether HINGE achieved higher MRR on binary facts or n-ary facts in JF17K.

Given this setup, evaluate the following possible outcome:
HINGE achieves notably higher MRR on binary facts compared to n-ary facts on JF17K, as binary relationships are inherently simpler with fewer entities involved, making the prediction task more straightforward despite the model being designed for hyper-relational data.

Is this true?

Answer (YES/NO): NO